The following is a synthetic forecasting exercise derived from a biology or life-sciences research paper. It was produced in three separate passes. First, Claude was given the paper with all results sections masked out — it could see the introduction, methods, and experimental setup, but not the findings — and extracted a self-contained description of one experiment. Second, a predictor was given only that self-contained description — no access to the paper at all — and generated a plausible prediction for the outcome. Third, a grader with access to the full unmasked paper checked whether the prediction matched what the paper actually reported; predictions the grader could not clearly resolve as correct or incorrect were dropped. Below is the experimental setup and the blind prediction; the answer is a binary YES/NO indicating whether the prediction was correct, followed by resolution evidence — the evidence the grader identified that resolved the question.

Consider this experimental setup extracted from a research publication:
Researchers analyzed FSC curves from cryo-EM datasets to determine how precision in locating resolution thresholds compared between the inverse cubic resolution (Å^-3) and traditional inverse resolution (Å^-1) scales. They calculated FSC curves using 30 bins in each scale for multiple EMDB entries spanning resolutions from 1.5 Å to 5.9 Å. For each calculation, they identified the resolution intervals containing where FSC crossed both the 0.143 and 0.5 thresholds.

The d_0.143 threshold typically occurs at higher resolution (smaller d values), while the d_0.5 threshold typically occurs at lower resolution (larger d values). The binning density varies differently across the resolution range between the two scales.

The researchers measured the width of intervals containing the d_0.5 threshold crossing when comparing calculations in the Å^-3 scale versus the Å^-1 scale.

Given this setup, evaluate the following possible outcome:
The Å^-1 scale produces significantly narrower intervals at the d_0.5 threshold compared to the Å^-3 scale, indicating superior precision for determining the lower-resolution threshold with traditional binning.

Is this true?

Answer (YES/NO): NO